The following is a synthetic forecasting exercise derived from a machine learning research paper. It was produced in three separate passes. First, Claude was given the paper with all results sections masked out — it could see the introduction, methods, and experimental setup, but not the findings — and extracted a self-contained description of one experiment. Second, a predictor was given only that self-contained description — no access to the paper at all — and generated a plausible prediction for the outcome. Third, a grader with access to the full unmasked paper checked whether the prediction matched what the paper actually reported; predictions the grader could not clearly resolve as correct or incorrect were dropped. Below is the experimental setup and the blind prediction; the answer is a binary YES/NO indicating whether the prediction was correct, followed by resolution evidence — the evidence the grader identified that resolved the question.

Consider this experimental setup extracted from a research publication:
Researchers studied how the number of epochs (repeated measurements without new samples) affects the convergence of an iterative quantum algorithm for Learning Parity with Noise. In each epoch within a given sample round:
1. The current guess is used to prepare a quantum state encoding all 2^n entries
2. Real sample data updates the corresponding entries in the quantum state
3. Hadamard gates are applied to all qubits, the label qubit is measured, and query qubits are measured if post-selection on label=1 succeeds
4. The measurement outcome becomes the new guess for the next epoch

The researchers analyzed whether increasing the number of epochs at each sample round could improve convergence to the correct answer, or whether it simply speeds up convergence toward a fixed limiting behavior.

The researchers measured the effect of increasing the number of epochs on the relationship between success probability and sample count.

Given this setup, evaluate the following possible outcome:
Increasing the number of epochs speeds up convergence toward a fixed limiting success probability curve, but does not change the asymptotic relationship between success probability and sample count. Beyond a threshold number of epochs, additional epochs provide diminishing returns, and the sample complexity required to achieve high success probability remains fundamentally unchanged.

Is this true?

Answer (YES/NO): YES